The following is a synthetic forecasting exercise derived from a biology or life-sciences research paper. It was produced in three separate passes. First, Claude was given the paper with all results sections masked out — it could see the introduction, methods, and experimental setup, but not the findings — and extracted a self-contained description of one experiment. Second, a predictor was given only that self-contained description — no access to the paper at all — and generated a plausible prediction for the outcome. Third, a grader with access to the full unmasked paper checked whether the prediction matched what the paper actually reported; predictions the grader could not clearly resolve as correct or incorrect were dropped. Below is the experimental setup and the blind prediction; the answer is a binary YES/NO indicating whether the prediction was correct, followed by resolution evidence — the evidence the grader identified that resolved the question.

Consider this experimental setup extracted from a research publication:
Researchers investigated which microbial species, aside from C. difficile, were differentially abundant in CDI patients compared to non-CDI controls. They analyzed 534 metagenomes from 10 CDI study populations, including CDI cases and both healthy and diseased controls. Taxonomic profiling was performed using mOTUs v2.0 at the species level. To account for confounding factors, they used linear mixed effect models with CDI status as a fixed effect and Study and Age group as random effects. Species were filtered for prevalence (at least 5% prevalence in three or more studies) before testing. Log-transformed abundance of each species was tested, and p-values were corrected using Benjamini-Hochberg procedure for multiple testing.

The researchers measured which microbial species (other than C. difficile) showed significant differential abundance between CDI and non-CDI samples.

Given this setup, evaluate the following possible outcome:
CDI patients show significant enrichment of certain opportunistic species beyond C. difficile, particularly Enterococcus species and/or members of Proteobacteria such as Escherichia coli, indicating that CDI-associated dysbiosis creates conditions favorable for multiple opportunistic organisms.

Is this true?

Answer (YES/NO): YES